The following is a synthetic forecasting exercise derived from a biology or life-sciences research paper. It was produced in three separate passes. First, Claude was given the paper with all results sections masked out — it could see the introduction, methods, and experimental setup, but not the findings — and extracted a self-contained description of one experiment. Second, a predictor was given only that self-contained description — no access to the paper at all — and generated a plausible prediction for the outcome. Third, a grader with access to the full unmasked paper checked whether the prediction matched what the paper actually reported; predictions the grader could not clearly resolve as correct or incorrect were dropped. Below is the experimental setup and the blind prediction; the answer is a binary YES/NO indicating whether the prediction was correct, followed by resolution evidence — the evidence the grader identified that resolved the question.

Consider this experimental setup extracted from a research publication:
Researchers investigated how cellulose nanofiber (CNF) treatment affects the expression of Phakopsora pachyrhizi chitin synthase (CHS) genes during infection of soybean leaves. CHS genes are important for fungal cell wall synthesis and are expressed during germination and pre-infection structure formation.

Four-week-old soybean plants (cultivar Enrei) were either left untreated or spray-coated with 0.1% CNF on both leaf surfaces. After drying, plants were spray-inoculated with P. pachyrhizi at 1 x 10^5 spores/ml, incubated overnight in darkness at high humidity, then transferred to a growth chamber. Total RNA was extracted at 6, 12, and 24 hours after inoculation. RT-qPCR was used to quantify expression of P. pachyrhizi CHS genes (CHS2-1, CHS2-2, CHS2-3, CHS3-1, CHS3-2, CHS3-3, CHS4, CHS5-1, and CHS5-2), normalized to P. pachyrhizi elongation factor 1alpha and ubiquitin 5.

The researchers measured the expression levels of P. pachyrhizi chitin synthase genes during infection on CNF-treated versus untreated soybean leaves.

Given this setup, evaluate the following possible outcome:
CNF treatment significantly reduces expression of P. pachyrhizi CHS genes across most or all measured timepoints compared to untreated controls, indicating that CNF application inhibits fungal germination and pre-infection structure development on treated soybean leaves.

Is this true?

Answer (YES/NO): YES